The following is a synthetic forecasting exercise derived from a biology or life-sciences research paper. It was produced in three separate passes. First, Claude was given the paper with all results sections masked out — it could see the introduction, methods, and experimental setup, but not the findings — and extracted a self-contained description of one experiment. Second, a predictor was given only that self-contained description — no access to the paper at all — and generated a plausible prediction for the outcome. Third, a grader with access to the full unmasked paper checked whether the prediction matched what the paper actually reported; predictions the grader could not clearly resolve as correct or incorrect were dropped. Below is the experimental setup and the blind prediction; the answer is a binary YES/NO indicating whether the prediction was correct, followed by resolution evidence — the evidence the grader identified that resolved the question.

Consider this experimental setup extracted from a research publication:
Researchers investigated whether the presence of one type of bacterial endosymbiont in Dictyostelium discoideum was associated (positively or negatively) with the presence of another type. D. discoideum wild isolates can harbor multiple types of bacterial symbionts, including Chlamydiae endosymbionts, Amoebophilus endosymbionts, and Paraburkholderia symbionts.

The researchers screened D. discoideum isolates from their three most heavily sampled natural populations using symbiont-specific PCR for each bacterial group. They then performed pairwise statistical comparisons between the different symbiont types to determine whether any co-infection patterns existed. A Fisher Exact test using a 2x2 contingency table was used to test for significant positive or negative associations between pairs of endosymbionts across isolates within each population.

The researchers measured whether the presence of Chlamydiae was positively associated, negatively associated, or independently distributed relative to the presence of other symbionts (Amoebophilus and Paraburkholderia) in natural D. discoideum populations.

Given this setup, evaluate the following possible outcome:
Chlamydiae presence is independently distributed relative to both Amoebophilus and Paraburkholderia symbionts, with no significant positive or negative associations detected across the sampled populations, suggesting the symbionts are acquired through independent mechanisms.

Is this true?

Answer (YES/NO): NO